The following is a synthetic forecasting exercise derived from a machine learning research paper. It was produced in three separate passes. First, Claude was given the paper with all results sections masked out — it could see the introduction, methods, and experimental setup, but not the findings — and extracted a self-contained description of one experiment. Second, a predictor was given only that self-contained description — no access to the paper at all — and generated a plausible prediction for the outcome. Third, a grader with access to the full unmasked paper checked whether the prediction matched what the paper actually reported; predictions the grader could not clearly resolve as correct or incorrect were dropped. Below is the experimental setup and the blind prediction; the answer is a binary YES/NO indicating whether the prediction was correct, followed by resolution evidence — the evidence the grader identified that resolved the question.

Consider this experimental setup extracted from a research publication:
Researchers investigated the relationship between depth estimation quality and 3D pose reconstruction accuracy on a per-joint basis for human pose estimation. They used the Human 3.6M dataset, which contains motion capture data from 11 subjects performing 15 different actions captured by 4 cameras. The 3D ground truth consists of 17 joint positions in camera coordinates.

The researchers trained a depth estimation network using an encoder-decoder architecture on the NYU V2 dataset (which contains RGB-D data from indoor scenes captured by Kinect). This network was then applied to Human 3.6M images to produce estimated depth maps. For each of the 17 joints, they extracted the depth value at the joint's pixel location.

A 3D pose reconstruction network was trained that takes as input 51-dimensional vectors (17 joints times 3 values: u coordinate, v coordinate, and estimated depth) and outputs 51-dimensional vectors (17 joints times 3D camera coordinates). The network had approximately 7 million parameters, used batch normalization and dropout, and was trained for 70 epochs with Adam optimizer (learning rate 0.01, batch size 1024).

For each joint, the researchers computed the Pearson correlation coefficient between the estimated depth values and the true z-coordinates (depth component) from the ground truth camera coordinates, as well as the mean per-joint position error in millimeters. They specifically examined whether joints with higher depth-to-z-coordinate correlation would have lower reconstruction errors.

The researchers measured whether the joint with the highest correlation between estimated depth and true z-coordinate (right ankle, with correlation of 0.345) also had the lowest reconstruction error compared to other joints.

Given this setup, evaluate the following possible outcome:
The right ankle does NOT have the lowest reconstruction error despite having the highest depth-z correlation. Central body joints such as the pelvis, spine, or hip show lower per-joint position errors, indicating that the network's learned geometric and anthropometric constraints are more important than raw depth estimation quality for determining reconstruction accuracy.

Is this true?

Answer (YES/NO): YES